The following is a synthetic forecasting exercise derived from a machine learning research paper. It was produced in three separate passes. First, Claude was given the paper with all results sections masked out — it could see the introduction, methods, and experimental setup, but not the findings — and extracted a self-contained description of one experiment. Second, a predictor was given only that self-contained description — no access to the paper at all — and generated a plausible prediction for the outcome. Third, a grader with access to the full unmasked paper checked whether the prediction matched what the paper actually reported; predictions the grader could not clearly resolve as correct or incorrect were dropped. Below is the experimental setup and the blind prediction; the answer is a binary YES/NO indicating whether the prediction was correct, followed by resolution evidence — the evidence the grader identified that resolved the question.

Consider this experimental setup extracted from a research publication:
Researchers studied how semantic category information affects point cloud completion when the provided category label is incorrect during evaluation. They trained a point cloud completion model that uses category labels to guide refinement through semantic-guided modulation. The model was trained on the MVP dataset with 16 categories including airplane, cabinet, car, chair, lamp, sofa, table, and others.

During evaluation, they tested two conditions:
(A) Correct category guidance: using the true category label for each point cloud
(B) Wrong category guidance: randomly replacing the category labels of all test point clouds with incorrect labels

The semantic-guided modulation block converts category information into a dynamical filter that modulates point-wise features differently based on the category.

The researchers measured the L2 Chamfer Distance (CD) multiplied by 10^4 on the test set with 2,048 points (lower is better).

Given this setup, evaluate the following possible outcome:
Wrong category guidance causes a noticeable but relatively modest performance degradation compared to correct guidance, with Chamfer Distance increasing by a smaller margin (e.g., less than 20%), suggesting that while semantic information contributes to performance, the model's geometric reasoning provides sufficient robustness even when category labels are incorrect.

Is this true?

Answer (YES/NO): YES